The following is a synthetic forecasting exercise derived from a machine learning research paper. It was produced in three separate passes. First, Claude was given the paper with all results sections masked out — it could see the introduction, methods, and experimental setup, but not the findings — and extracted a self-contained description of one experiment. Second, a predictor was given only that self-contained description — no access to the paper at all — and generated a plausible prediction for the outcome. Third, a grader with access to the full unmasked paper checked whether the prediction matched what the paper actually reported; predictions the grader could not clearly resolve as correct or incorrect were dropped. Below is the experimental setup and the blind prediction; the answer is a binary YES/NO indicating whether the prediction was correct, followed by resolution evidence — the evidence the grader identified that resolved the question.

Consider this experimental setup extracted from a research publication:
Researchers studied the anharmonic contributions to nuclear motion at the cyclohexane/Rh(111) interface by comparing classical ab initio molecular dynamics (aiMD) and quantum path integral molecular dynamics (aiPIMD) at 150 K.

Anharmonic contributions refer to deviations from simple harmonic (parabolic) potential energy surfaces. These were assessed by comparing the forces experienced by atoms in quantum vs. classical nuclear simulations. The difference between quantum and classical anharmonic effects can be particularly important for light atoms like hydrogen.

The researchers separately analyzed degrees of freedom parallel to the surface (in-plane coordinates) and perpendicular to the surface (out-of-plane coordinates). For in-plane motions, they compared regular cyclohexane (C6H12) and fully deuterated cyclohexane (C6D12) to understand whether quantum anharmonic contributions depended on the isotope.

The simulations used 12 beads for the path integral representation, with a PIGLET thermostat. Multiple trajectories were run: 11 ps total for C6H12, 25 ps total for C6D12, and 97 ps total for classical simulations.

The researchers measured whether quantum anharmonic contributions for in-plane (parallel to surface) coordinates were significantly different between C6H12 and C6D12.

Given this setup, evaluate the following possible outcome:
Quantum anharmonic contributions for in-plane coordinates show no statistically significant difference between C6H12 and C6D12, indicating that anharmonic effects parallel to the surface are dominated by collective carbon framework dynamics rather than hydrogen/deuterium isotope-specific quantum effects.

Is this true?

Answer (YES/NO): NO